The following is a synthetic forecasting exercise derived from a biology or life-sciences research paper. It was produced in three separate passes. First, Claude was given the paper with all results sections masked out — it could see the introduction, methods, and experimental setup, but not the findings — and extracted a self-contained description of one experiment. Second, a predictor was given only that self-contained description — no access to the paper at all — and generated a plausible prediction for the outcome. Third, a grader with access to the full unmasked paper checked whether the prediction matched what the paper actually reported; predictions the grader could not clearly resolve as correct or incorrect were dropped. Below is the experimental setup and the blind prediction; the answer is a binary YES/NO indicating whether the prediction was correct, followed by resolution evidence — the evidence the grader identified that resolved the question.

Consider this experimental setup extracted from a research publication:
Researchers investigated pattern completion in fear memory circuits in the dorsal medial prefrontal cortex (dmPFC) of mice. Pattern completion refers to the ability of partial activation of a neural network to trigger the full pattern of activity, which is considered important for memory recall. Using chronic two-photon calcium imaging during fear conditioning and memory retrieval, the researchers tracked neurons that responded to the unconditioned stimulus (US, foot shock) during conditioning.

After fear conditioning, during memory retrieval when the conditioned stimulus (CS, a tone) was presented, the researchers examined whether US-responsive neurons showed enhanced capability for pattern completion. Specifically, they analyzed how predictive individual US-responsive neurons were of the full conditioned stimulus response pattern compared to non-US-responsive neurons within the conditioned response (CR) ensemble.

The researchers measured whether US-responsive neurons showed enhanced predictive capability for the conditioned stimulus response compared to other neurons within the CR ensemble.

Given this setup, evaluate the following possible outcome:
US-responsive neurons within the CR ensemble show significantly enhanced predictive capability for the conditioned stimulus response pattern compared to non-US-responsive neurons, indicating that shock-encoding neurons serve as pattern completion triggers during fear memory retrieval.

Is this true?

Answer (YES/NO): YES